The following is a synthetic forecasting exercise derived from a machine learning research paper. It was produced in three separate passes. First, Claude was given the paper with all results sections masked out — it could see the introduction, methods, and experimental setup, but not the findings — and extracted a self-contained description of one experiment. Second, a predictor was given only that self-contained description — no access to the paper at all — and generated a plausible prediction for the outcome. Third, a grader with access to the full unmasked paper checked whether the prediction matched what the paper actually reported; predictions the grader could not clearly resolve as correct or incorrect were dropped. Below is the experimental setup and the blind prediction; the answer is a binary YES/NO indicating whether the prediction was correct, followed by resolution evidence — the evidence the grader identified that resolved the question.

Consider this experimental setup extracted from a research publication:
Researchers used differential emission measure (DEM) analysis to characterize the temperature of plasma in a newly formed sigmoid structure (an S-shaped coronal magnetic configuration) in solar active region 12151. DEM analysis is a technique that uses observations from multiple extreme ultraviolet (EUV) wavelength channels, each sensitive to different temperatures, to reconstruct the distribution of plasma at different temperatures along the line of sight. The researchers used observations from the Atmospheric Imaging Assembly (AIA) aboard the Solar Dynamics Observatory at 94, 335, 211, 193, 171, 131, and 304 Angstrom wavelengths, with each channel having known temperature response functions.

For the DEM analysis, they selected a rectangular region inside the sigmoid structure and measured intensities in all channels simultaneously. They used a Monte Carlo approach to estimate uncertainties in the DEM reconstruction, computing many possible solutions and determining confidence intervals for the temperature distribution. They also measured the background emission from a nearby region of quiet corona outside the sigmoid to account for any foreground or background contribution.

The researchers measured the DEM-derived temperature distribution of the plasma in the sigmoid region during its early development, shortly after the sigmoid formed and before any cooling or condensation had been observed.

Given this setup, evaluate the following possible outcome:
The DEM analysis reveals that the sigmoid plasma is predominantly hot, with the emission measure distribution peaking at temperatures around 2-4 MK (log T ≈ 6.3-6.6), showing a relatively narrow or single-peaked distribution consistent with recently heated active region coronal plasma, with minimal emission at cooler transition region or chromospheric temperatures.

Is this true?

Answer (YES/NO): NO